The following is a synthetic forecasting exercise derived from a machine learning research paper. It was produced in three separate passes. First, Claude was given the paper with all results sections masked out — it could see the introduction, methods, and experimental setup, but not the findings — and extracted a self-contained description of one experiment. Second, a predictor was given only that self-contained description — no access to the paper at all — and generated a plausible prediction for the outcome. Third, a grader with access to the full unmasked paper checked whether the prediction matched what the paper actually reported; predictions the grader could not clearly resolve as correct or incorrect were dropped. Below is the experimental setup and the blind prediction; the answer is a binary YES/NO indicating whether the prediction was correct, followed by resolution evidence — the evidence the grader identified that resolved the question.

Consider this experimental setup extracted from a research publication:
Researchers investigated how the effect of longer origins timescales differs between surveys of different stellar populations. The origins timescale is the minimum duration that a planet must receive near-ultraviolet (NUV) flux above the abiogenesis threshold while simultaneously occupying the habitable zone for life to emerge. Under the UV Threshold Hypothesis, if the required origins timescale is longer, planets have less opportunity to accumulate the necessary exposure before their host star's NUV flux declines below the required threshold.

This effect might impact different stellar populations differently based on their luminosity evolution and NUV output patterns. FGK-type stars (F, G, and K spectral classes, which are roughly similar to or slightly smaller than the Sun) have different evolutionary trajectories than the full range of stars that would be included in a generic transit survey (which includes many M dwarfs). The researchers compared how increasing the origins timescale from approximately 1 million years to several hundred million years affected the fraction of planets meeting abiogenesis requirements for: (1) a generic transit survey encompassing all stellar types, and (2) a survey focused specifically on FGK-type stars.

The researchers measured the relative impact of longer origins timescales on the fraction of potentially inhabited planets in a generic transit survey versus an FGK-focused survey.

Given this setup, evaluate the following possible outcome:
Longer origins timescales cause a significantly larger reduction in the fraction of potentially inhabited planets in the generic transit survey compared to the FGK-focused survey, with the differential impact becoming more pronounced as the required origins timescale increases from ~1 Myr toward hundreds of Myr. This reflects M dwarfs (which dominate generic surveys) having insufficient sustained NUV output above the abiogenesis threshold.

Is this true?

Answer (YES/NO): NO